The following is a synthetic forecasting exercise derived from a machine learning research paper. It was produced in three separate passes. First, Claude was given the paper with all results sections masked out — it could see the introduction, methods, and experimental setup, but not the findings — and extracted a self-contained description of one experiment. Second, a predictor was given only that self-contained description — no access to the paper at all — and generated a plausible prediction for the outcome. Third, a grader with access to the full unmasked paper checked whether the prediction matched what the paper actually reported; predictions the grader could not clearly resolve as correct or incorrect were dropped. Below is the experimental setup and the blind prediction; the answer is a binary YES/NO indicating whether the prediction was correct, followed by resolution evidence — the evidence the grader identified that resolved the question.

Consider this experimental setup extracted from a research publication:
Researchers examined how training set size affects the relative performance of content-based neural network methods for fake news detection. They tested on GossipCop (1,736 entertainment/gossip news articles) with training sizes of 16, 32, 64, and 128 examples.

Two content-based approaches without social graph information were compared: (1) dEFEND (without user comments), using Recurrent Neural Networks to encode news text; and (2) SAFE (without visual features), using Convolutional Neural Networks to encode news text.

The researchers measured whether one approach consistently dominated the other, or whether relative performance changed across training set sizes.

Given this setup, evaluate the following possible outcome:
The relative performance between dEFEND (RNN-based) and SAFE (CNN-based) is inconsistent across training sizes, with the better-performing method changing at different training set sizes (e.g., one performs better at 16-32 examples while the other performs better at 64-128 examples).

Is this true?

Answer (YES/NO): NO